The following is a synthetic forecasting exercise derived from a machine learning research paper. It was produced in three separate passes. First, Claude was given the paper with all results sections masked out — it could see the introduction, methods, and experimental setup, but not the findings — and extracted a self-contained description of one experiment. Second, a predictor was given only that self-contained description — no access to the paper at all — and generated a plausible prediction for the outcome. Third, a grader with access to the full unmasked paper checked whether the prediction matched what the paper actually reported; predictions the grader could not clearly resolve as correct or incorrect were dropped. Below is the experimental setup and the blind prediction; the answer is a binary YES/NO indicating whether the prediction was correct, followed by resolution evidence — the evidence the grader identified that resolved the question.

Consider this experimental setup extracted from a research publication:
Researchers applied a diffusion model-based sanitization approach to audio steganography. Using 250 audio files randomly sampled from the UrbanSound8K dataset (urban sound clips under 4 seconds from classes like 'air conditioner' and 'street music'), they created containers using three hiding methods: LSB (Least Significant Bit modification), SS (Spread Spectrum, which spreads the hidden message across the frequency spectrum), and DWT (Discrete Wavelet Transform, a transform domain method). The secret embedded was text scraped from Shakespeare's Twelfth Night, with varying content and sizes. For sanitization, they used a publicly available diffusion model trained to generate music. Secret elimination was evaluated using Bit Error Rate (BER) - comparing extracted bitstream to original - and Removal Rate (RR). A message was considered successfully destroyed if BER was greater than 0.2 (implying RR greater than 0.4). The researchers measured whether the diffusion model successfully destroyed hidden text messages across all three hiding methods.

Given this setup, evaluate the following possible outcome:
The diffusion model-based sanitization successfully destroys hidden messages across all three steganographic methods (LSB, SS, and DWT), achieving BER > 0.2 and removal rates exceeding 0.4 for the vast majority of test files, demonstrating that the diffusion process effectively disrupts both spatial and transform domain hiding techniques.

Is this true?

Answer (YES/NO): YES